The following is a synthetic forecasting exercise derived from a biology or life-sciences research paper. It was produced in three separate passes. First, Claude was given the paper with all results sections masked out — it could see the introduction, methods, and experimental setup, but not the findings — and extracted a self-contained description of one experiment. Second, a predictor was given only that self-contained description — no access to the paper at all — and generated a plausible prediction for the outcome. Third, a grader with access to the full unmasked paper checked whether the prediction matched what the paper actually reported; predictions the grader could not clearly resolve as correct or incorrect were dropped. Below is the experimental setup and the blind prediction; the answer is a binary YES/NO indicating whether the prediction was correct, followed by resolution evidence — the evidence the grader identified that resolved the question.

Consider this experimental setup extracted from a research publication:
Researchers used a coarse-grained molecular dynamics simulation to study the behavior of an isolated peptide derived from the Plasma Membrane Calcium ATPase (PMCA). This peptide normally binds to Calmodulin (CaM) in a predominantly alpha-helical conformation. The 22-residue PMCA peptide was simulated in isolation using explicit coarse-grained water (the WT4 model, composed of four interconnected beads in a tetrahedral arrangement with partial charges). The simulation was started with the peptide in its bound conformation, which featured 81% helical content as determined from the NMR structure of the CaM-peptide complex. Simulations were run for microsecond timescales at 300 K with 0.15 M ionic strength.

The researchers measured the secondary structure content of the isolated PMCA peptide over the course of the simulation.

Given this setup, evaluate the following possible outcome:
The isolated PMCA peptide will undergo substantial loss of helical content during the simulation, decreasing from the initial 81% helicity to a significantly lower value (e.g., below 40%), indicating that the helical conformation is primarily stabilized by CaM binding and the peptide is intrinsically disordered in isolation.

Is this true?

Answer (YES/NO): YES